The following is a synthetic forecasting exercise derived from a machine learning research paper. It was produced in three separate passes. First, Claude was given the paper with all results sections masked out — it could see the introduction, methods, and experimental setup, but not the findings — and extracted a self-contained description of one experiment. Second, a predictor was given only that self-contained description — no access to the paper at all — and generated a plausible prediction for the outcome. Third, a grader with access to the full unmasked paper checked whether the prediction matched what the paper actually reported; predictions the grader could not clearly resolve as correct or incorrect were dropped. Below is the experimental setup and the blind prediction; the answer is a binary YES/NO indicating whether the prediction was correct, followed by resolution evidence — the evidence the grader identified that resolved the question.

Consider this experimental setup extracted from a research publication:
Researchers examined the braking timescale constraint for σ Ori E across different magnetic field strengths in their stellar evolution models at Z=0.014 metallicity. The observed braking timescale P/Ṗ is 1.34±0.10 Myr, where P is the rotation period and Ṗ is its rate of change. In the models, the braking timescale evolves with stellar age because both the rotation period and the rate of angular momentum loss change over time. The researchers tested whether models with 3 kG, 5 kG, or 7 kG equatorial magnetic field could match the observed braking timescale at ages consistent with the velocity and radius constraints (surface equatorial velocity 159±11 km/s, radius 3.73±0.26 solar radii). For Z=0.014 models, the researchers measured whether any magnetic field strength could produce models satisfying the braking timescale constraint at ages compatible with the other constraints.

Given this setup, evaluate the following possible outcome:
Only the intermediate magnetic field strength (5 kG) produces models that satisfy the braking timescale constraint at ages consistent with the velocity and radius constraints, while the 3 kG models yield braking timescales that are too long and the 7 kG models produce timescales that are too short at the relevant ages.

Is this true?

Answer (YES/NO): NO